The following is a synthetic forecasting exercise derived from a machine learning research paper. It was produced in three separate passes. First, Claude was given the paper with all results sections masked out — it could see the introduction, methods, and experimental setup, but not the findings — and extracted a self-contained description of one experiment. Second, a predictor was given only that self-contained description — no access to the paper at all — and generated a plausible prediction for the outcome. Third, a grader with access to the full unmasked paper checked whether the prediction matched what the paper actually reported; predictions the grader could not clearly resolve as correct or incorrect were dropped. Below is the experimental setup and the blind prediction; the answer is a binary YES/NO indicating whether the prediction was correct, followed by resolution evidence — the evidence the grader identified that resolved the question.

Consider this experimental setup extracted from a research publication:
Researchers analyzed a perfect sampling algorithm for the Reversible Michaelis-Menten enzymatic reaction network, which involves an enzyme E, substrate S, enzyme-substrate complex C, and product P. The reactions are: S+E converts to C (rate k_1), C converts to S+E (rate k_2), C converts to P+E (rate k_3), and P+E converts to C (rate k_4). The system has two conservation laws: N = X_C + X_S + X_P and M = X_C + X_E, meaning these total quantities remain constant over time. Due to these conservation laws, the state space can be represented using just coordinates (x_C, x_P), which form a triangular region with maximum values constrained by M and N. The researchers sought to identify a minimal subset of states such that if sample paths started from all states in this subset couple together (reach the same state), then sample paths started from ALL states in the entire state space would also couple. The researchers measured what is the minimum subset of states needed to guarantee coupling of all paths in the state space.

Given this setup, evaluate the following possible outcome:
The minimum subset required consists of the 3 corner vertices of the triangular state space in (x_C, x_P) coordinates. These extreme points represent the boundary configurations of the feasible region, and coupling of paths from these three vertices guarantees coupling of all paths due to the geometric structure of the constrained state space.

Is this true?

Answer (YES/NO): NO